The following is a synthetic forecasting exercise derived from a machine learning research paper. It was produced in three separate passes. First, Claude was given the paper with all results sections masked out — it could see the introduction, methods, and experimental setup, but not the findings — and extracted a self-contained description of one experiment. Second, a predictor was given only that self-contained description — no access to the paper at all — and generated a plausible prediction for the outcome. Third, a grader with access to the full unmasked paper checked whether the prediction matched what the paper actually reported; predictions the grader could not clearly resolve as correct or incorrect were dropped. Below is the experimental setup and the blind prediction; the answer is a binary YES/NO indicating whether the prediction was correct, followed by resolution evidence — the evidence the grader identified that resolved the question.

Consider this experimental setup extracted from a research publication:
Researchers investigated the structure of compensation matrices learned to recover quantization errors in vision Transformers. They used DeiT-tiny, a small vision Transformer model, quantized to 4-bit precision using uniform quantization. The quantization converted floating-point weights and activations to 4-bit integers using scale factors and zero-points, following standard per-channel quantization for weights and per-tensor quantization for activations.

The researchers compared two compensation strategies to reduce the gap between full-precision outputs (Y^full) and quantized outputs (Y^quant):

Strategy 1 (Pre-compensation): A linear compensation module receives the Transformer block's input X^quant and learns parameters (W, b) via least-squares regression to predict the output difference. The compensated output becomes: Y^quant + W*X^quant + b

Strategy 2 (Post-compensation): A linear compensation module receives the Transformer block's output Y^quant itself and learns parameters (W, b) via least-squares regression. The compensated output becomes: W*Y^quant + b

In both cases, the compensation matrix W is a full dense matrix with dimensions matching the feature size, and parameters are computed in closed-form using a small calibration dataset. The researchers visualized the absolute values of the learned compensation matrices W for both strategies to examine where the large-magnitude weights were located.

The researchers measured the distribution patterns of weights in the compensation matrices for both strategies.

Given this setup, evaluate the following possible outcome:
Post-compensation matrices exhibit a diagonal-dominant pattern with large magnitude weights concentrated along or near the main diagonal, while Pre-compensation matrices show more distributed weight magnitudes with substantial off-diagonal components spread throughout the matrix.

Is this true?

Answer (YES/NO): YES